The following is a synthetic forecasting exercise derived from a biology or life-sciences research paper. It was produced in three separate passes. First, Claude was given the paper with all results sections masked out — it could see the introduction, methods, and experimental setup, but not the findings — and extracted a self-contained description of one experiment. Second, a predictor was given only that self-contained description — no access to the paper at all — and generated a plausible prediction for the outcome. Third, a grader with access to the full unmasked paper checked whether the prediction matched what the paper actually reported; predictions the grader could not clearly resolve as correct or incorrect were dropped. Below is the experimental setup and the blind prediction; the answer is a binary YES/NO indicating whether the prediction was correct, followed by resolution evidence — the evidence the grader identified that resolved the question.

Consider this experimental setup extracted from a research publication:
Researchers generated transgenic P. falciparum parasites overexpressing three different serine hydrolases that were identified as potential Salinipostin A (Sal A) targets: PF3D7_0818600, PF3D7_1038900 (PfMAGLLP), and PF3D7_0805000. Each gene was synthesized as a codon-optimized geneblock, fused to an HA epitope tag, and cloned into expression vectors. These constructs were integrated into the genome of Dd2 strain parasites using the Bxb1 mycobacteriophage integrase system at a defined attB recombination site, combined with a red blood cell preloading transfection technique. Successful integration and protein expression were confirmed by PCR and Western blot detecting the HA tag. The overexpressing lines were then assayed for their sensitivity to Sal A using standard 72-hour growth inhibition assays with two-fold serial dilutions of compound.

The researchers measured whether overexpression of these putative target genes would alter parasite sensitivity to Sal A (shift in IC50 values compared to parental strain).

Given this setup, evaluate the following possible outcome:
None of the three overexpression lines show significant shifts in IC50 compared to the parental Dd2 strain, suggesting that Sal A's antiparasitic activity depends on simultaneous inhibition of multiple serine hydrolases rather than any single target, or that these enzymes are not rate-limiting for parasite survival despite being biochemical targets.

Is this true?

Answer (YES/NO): YES